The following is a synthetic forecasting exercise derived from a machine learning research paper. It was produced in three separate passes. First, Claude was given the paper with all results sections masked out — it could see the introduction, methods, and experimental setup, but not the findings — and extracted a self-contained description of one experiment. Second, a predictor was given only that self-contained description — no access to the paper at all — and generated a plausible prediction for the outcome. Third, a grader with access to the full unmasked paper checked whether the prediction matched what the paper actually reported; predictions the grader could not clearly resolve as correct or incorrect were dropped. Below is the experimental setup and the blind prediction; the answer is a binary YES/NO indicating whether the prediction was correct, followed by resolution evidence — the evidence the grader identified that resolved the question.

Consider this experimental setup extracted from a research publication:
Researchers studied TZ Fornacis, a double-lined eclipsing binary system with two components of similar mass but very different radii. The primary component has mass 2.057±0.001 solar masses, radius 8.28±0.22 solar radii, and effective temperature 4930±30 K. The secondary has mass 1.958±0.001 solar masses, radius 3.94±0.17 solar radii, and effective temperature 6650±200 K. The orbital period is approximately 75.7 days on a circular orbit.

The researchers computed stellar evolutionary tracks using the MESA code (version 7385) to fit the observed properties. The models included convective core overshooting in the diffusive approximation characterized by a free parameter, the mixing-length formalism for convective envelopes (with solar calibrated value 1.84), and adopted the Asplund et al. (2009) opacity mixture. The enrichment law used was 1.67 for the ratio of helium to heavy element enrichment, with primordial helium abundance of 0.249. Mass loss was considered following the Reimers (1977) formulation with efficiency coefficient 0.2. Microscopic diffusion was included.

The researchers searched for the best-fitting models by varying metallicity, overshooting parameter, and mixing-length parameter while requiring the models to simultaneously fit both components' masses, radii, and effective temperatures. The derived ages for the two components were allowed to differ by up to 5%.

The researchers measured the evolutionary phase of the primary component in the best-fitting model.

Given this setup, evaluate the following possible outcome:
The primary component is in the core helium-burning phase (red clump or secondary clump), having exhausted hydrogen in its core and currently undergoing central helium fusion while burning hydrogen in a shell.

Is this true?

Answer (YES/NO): YES